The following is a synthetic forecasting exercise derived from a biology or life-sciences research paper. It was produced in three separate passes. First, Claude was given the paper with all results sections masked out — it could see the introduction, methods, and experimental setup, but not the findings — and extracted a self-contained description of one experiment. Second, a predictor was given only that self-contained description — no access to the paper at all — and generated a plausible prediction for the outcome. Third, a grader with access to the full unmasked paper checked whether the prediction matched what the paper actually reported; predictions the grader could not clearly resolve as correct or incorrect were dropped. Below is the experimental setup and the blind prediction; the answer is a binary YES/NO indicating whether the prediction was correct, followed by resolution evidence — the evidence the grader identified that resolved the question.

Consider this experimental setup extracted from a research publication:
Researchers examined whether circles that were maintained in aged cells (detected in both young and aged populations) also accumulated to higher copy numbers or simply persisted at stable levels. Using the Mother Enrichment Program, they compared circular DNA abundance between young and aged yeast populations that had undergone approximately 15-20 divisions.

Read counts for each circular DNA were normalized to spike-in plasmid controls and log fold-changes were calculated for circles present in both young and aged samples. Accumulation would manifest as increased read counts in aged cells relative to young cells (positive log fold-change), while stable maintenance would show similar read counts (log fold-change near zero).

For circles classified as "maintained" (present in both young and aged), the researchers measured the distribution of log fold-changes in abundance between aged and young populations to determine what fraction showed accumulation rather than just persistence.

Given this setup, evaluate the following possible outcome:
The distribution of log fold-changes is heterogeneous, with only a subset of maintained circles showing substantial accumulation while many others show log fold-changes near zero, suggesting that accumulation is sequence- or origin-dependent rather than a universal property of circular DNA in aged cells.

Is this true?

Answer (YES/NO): YES